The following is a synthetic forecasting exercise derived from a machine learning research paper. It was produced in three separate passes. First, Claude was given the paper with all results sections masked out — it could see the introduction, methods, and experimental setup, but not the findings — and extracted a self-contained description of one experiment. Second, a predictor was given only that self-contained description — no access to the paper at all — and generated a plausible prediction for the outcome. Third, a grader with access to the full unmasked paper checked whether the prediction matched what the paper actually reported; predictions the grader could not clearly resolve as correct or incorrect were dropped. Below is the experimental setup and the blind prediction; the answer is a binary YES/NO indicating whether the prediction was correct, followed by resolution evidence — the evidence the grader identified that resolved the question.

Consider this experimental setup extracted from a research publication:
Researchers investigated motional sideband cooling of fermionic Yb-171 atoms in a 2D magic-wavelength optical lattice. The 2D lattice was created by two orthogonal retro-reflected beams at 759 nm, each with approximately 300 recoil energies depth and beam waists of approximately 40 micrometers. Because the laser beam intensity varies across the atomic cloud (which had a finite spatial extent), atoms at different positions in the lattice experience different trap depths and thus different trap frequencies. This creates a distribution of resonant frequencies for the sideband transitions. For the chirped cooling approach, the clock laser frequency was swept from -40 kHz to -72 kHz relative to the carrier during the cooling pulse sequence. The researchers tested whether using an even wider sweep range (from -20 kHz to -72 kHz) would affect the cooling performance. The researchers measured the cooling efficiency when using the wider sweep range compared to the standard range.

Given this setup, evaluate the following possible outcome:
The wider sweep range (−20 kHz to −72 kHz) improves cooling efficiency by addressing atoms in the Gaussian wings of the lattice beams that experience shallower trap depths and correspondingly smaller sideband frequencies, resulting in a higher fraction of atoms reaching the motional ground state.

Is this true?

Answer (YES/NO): NO